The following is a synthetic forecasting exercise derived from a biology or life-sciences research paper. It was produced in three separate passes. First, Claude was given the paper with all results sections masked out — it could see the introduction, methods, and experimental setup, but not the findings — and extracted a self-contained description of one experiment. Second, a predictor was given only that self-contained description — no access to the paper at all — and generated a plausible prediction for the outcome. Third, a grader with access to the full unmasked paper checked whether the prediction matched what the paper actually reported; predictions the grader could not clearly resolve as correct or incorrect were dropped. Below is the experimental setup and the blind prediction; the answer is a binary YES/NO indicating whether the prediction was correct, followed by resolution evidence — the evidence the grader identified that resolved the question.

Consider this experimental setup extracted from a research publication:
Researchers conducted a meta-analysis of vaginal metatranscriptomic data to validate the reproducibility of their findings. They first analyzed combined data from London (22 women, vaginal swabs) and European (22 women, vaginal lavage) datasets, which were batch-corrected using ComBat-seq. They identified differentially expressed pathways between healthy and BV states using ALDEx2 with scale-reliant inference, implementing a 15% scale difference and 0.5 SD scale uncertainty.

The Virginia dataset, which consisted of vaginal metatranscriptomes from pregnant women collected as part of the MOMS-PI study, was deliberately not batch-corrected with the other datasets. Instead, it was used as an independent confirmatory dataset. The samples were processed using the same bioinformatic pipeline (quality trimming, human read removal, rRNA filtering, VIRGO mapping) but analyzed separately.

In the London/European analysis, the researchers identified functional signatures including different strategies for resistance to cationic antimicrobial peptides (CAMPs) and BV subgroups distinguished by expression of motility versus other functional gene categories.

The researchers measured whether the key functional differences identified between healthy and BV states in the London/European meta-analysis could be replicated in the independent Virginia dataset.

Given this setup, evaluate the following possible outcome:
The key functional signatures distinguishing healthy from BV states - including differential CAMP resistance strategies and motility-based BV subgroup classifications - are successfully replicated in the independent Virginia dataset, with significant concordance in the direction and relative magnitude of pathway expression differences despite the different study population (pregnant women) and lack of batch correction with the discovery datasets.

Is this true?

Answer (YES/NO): YES